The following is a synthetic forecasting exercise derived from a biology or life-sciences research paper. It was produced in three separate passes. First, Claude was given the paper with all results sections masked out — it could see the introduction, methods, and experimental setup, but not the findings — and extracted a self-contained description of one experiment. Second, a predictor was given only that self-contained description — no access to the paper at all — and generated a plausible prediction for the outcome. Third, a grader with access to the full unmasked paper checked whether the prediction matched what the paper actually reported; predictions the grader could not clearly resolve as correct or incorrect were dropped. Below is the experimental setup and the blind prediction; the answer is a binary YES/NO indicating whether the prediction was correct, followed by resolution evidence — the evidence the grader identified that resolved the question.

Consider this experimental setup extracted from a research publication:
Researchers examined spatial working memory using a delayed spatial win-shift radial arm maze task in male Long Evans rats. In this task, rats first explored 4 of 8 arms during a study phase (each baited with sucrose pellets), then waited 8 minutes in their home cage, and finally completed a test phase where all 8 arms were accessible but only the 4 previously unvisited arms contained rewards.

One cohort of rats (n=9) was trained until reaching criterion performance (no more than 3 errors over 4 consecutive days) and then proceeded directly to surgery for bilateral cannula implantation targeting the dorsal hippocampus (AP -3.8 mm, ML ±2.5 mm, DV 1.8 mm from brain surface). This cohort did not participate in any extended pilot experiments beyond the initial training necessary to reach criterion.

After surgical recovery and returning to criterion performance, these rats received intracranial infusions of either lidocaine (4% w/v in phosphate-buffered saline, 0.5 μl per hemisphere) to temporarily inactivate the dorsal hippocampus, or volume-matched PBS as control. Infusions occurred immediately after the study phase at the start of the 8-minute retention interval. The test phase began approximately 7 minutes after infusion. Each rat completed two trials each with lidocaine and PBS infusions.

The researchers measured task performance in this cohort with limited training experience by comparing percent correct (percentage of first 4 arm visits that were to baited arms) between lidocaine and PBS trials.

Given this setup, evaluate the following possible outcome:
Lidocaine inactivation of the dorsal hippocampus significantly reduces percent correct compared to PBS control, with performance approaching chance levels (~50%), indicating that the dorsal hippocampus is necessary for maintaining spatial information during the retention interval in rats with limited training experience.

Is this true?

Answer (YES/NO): NO